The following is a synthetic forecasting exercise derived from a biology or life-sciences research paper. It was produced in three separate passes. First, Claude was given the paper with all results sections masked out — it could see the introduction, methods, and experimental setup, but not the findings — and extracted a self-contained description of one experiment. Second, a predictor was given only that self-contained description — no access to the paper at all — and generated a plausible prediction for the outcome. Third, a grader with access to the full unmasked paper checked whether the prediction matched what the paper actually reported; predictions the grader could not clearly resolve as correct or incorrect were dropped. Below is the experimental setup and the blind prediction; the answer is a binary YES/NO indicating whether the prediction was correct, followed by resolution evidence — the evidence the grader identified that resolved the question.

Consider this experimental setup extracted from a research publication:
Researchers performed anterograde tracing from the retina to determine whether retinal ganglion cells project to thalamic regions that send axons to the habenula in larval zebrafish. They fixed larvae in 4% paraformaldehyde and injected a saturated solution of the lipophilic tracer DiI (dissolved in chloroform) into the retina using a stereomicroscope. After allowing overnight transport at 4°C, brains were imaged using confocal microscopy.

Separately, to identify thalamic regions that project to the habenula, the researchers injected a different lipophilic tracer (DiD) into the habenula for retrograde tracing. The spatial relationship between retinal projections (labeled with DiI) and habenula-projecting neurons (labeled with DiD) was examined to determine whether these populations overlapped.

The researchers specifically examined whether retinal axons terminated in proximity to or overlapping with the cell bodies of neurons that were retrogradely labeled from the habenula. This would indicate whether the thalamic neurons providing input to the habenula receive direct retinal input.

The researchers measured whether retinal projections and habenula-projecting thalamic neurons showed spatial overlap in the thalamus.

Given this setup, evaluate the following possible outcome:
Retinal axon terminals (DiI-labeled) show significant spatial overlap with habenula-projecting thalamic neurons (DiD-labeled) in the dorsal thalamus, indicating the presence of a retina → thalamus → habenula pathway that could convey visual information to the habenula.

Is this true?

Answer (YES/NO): YES